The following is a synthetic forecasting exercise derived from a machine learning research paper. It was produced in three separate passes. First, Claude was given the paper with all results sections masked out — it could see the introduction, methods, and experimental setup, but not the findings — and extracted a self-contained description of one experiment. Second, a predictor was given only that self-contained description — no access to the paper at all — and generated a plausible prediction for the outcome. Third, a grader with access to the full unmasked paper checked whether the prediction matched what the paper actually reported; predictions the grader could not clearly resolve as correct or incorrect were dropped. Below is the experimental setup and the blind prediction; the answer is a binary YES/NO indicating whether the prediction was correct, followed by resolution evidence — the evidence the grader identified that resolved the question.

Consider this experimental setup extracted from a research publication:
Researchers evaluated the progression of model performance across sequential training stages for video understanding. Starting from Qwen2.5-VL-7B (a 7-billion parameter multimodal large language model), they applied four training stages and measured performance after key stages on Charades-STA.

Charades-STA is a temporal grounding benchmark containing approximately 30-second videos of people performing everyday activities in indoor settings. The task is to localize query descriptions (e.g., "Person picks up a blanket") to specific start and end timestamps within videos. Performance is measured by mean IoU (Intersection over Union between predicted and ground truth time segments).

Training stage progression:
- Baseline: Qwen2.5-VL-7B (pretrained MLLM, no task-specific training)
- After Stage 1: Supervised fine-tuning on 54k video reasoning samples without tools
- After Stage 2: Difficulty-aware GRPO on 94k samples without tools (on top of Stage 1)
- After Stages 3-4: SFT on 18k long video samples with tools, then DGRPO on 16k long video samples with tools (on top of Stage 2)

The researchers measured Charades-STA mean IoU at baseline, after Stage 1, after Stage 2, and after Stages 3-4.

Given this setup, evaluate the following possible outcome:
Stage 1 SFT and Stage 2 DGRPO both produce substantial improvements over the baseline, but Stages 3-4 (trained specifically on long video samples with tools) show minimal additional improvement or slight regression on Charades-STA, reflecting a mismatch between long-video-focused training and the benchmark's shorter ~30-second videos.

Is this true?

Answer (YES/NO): NO